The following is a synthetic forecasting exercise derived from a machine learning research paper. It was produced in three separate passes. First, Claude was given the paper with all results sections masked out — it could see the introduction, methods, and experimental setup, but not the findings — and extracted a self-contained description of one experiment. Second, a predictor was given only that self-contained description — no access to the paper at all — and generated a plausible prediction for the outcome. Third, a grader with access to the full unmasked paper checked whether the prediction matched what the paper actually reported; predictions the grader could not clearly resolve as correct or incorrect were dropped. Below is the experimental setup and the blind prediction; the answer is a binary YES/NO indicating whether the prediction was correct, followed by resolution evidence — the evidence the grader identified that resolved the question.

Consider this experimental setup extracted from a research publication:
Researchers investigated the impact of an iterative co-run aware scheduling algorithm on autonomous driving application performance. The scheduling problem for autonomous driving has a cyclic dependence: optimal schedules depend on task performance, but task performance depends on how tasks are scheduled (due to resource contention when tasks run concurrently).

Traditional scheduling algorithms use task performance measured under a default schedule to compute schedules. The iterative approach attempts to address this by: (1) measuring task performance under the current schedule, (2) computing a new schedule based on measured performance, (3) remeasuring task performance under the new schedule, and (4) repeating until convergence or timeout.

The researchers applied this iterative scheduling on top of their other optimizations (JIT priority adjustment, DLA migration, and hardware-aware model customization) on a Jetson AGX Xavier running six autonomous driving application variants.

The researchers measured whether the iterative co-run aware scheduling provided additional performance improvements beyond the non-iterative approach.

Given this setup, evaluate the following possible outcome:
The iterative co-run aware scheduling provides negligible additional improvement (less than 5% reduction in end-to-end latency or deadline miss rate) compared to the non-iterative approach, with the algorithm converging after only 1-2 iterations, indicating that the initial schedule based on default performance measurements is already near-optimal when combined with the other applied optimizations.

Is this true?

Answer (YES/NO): NO